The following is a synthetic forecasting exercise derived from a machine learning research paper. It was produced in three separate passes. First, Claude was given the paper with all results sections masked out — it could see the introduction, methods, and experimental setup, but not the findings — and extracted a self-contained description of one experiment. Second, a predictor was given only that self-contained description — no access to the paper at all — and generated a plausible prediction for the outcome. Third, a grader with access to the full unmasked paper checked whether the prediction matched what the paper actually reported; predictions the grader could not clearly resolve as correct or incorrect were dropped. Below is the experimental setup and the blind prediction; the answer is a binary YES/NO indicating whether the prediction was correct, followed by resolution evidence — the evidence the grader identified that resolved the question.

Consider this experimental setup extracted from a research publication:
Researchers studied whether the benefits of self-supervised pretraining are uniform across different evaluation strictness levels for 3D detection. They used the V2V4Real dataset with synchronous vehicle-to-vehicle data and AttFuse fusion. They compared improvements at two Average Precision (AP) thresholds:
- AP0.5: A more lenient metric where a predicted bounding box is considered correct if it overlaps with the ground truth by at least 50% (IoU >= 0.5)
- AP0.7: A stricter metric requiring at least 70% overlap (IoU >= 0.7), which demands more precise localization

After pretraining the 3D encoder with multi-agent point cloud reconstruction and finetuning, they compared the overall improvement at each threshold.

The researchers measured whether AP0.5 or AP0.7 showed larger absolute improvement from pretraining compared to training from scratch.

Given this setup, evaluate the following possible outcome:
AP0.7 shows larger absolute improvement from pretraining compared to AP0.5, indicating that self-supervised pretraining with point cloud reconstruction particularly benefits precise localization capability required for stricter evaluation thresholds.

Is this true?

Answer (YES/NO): YES